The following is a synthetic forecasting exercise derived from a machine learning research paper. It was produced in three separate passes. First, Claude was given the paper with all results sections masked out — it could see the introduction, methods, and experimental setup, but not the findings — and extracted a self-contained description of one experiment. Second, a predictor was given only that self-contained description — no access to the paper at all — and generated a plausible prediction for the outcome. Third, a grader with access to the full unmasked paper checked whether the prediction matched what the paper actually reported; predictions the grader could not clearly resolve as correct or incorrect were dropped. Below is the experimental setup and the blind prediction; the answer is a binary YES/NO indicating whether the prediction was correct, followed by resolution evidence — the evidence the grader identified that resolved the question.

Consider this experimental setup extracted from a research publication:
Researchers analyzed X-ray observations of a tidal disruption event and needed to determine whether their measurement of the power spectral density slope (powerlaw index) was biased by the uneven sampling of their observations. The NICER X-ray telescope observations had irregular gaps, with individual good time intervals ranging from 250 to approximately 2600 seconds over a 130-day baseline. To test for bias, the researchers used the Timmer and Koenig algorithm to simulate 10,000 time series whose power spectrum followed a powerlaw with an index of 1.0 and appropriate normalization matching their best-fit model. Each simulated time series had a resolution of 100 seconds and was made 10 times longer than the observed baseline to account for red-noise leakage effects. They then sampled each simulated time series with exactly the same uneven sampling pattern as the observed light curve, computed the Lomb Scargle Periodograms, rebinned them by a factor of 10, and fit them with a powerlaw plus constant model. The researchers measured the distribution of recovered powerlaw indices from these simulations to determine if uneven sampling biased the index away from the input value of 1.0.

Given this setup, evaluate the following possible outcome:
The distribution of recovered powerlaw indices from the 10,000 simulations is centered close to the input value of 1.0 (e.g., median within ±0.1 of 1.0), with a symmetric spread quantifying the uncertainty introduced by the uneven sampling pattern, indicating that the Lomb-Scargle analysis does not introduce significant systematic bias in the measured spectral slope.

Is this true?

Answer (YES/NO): YES